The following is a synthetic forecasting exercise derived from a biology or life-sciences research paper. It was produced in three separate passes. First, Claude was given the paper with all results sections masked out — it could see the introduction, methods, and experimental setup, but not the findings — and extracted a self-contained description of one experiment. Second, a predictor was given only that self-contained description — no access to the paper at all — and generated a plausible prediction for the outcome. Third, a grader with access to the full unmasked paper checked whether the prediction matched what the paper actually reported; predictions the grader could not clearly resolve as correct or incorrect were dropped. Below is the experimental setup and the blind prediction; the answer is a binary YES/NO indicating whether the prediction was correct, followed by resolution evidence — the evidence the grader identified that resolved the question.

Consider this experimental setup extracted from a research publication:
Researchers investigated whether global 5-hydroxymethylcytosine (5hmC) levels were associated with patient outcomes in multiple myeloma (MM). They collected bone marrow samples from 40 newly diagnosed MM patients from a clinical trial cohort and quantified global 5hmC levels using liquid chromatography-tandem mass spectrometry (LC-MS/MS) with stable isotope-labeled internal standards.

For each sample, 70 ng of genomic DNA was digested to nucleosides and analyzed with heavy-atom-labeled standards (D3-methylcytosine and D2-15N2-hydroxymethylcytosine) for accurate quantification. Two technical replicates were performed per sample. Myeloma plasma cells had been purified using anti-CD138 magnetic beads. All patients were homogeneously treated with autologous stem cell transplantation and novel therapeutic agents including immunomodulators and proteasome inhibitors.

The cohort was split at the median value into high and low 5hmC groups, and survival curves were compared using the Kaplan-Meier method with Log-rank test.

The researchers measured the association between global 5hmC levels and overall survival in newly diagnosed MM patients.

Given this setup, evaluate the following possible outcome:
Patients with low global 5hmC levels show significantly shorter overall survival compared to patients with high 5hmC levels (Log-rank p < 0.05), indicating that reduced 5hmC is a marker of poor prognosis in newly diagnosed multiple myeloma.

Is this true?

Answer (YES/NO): NO